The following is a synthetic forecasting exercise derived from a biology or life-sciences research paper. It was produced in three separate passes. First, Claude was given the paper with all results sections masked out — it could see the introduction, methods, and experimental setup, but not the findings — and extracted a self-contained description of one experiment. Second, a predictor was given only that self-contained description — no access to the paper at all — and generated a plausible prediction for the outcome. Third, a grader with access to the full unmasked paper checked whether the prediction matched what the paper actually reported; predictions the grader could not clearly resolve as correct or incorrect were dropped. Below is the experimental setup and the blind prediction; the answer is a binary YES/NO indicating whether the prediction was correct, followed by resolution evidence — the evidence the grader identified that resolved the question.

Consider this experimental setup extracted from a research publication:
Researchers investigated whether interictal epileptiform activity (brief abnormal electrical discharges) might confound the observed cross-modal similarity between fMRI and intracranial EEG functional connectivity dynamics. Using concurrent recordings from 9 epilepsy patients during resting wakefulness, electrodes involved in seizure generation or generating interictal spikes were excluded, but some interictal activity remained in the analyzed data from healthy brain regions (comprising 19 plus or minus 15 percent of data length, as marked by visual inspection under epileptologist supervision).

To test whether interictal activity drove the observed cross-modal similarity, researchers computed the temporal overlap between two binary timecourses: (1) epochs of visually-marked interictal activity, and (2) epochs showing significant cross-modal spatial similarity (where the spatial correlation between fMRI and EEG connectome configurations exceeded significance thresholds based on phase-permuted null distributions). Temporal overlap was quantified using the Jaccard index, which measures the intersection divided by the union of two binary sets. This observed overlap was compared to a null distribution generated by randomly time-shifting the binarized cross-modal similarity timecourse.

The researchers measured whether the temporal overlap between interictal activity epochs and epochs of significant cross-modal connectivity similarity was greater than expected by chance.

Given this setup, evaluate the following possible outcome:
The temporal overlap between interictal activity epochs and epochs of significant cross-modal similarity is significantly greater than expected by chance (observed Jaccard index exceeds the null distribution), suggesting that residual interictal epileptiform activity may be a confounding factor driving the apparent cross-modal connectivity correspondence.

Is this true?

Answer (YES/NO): NO